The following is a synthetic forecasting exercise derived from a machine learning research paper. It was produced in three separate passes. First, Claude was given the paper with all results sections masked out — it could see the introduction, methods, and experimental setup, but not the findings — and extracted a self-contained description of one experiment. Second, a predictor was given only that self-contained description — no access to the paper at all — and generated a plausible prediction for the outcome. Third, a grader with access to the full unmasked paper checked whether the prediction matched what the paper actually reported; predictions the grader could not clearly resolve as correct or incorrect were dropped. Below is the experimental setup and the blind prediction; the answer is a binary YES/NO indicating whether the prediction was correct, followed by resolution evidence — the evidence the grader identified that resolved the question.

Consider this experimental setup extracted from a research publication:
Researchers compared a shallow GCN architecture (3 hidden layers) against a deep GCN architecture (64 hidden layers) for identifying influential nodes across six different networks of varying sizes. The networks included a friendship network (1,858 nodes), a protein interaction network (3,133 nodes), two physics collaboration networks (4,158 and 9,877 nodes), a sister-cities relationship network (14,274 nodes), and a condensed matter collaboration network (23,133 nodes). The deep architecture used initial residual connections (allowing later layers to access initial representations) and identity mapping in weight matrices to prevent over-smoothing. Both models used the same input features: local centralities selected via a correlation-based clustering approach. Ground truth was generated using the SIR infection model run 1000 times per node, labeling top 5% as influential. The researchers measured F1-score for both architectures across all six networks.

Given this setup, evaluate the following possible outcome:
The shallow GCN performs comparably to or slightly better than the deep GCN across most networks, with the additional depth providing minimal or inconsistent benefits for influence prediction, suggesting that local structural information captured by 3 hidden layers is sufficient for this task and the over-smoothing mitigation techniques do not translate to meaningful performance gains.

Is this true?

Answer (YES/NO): YES